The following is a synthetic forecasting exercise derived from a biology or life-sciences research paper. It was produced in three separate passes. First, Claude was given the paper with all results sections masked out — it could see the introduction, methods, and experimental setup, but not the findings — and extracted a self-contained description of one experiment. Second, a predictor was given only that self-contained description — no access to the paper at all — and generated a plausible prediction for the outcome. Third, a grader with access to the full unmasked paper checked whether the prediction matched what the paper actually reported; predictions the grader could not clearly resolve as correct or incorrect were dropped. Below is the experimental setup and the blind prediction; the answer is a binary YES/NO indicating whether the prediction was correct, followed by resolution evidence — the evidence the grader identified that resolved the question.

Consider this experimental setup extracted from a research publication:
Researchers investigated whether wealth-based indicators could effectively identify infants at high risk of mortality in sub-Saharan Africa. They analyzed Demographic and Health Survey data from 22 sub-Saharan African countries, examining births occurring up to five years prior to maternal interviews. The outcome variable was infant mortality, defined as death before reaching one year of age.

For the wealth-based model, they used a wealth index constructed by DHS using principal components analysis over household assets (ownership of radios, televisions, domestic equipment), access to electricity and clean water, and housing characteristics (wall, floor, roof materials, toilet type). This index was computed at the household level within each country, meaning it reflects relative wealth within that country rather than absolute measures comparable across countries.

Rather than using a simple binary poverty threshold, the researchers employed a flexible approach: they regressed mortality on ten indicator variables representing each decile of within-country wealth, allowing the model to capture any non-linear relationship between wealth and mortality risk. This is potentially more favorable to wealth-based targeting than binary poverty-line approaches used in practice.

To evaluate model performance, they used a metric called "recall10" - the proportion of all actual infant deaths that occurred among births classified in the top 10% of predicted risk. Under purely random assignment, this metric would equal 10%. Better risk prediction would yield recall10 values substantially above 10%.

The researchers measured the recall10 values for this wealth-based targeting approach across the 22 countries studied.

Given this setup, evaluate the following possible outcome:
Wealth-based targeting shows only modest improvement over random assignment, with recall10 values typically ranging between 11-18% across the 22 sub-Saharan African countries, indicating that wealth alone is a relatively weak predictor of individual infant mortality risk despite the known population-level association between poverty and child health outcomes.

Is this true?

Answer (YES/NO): NO